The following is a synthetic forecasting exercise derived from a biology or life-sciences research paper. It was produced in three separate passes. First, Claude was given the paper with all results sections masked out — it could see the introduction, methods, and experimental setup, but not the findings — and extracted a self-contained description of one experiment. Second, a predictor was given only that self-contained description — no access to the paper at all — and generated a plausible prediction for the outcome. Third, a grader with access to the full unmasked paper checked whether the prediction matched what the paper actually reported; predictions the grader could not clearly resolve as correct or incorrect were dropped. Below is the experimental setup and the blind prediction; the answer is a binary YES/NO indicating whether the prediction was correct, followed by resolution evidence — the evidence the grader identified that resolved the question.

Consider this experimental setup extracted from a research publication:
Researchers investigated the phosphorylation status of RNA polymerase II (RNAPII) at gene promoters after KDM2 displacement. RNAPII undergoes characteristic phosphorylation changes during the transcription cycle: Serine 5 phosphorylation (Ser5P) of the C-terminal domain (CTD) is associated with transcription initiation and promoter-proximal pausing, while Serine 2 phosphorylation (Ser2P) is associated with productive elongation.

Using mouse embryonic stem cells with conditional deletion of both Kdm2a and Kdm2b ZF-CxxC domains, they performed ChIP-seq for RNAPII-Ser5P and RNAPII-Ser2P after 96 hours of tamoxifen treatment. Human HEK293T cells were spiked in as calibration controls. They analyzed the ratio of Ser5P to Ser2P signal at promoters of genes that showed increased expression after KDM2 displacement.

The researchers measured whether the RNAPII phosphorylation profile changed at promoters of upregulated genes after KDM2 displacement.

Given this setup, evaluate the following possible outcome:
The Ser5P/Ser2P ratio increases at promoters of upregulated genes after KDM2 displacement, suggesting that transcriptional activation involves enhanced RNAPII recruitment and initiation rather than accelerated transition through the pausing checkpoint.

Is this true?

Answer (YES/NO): NO